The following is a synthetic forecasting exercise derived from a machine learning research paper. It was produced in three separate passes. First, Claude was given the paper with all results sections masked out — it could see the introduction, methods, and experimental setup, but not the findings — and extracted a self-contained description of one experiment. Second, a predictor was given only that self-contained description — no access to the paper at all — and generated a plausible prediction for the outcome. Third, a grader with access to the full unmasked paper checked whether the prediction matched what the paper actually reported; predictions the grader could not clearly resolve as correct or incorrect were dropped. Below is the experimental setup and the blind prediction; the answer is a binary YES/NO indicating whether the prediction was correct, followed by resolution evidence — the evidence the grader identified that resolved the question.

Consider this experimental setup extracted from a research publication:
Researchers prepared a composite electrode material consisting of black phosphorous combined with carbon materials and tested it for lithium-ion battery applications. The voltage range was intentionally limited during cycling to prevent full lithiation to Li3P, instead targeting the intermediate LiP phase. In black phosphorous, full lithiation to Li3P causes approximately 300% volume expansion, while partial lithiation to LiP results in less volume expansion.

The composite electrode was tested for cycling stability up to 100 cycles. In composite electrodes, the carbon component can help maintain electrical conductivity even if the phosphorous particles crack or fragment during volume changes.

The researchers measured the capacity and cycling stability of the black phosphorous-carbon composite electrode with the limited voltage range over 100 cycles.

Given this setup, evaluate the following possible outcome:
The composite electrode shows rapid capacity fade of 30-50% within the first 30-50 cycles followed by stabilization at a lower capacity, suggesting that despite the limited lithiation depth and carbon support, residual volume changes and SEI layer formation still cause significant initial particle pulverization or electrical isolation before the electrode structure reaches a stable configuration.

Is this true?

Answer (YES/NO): NO